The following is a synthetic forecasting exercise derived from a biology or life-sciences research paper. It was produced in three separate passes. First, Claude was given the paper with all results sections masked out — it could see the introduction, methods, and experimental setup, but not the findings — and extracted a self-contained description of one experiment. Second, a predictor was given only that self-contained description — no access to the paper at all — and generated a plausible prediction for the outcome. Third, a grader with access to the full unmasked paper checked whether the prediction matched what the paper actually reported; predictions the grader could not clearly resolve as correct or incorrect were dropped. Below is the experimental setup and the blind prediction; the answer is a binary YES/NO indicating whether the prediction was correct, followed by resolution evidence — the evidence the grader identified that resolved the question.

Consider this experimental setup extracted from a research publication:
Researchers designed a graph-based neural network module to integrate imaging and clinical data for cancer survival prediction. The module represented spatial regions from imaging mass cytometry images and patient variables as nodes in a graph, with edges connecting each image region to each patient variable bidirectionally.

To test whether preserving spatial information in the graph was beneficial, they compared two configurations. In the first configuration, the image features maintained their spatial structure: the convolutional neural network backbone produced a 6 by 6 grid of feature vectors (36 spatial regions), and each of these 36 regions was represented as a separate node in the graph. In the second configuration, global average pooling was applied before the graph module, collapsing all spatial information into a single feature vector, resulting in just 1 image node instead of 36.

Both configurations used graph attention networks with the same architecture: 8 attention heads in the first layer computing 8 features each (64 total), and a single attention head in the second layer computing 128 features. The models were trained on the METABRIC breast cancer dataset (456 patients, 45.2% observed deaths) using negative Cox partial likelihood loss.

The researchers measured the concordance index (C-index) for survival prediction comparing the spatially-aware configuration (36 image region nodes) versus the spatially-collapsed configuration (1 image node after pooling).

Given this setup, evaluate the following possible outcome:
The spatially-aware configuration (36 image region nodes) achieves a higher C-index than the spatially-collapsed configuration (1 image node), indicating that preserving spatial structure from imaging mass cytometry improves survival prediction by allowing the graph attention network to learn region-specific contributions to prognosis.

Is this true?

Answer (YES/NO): YES